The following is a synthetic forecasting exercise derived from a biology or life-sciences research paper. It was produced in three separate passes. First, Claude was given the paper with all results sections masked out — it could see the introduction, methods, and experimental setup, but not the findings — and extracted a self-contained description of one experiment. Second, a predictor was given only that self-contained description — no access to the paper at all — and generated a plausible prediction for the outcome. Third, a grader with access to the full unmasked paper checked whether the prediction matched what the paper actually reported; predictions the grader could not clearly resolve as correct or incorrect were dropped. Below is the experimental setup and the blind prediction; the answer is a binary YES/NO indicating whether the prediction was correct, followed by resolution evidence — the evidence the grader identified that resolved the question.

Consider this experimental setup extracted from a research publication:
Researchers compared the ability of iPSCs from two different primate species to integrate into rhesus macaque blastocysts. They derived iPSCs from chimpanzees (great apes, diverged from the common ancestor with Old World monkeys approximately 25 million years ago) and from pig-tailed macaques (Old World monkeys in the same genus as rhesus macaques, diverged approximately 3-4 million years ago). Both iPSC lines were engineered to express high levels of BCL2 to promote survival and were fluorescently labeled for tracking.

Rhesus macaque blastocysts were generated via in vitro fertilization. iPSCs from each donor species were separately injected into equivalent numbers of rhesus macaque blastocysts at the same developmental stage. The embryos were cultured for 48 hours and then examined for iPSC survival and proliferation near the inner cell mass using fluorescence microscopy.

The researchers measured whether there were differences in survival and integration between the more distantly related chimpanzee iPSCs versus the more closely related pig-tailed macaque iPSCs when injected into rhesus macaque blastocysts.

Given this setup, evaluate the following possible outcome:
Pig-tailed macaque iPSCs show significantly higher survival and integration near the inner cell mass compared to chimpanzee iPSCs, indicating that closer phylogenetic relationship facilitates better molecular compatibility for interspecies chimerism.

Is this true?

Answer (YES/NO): NO